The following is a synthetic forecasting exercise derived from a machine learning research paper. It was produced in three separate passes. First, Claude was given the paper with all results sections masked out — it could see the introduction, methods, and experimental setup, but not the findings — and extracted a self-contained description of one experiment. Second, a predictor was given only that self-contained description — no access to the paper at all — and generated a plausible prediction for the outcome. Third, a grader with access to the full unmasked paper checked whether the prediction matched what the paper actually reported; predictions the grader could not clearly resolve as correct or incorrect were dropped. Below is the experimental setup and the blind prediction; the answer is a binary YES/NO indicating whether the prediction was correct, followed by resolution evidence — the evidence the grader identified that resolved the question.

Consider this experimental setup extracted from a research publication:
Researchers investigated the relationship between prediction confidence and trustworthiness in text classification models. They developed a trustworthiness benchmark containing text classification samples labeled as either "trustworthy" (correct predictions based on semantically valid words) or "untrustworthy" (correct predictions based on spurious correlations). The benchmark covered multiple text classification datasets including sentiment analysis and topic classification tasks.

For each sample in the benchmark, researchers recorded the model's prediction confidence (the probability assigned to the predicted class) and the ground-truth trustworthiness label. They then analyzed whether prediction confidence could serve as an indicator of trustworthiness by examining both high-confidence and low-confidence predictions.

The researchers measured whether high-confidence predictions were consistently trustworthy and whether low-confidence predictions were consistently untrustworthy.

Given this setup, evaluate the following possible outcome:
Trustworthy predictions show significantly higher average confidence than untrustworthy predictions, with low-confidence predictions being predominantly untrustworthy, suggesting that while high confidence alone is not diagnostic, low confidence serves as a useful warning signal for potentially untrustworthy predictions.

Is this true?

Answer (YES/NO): NO